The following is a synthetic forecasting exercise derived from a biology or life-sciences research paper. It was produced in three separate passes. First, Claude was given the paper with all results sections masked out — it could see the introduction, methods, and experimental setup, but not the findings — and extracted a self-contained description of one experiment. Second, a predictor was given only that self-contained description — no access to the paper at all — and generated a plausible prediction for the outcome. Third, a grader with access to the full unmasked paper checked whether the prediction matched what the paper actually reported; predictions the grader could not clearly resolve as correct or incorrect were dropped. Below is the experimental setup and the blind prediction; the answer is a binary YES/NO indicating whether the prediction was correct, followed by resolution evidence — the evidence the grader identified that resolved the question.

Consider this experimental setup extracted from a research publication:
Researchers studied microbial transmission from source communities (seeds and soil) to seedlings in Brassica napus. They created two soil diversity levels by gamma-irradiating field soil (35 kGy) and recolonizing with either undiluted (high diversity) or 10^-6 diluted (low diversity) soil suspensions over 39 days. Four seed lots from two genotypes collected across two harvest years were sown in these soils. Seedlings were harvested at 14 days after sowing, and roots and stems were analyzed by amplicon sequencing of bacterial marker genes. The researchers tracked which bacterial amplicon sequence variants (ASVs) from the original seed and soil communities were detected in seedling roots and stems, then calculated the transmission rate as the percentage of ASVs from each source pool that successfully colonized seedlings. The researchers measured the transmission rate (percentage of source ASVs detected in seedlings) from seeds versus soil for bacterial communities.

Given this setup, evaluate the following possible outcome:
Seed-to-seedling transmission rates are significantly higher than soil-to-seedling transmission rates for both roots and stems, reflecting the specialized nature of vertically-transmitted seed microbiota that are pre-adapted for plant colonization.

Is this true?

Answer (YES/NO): NO